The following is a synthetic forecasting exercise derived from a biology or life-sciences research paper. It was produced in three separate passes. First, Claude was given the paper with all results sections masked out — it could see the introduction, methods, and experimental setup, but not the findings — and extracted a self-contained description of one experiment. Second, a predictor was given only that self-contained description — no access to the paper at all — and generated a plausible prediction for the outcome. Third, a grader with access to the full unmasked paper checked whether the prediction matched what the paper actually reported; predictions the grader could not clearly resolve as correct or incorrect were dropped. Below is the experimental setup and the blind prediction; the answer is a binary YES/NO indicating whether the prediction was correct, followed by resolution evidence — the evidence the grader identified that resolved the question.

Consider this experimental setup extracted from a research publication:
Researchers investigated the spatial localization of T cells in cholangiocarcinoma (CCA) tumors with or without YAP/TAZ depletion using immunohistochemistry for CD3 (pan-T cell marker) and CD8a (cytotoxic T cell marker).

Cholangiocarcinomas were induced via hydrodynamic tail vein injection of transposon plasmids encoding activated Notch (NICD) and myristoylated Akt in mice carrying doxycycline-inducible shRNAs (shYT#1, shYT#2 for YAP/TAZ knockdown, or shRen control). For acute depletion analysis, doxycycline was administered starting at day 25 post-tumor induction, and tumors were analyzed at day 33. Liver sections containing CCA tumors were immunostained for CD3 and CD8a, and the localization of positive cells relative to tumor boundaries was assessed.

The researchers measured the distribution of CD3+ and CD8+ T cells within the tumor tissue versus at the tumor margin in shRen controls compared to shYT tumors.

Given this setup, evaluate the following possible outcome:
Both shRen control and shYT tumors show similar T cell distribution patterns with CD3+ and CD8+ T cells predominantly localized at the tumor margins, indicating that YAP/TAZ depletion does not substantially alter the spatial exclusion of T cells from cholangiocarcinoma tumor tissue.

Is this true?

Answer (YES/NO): NO